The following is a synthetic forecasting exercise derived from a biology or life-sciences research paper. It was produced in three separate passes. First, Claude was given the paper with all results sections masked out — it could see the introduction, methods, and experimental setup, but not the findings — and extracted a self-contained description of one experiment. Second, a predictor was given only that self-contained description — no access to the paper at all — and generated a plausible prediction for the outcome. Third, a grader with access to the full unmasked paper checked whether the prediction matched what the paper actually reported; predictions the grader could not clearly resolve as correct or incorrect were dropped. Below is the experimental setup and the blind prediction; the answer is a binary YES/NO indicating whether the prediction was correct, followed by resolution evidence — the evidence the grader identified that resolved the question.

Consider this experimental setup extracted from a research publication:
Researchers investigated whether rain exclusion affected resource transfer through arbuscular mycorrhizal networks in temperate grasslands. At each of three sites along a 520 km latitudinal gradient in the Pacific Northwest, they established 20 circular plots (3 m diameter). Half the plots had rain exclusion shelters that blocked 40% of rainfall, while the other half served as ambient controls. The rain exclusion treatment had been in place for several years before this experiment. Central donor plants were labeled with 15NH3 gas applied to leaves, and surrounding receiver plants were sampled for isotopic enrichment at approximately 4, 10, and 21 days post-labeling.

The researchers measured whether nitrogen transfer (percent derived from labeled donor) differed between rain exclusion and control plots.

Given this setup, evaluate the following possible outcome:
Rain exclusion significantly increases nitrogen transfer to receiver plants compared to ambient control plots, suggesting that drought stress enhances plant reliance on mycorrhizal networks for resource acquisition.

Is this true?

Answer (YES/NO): NO